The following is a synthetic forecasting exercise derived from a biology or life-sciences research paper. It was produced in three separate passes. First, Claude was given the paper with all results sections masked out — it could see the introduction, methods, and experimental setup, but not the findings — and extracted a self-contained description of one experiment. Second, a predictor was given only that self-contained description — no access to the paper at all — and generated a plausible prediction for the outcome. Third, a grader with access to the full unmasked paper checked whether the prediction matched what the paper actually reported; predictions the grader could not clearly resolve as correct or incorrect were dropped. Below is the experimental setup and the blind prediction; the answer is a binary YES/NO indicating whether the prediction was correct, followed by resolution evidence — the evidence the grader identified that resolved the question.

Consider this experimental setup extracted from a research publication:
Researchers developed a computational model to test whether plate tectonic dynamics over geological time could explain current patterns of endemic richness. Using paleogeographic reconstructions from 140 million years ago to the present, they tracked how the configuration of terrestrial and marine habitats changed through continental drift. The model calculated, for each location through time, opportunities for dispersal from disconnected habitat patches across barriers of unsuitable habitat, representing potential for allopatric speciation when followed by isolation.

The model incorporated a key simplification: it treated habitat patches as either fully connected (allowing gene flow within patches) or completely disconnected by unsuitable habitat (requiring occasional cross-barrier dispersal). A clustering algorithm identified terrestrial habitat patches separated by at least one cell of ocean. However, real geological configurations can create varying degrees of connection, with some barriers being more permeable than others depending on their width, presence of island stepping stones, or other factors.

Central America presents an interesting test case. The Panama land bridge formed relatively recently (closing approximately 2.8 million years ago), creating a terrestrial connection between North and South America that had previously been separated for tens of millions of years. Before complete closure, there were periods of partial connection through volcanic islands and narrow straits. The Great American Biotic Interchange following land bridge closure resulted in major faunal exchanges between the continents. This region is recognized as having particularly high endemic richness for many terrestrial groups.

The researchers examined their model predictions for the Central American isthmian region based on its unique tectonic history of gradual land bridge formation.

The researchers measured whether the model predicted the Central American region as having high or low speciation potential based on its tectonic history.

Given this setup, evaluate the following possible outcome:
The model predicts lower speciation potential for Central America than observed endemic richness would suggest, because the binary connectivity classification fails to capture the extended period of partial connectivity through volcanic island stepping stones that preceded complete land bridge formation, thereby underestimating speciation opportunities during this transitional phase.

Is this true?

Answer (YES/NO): NO